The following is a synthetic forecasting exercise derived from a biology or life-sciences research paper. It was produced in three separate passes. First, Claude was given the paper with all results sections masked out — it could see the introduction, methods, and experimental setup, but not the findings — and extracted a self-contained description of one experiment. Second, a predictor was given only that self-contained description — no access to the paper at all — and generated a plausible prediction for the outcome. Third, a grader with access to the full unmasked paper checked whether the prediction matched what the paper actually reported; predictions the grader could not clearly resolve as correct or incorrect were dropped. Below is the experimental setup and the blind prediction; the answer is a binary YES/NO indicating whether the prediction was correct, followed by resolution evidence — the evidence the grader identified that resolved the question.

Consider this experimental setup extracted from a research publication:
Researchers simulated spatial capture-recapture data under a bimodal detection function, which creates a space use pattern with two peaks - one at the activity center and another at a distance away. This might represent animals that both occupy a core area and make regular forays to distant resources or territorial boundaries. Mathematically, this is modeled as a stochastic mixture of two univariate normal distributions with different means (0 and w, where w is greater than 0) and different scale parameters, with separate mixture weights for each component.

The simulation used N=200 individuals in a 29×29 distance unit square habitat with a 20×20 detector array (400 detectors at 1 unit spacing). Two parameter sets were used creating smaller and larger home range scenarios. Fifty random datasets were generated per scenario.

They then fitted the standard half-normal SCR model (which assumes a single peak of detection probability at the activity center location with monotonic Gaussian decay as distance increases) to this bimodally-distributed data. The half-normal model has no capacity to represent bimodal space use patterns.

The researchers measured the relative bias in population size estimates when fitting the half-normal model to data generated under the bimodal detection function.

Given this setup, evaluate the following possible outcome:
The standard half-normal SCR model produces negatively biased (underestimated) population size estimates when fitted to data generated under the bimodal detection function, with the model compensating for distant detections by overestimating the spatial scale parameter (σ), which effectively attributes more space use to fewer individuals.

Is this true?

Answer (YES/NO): NO